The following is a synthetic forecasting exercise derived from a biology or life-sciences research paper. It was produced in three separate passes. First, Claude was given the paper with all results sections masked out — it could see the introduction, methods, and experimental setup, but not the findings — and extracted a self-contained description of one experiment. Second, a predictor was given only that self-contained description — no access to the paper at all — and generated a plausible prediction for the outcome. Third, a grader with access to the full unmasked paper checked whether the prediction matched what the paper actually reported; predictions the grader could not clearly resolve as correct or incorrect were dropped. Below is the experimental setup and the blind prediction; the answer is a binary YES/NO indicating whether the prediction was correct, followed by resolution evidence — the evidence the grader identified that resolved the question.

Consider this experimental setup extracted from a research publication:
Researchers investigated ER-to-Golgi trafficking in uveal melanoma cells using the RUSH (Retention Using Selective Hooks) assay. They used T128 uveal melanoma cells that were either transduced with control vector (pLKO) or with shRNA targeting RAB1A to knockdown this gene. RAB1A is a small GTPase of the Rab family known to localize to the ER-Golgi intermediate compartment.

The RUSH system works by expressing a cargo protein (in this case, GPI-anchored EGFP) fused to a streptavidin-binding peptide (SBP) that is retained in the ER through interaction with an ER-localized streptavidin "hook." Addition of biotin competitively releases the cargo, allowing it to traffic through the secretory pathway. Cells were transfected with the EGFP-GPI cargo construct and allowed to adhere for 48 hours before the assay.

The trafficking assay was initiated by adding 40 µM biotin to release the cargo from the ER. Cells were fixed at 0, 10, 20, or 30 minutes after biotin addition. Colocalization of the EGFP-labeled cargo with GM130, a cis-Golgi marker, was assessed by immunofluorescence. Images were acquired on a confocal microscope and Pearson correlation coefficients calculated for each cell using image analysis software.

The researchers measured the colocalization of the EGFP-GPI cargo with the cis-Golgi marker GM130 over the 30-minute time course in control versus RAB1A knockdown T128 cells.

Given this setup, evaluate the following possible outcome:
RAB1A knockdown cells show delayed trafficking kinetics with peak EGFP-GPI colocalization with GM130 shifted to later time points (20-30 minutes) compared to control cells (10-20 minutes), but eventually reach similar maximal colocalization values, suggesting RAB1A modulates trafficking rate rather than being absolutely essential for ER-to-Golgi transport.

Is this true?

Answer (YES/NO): NO